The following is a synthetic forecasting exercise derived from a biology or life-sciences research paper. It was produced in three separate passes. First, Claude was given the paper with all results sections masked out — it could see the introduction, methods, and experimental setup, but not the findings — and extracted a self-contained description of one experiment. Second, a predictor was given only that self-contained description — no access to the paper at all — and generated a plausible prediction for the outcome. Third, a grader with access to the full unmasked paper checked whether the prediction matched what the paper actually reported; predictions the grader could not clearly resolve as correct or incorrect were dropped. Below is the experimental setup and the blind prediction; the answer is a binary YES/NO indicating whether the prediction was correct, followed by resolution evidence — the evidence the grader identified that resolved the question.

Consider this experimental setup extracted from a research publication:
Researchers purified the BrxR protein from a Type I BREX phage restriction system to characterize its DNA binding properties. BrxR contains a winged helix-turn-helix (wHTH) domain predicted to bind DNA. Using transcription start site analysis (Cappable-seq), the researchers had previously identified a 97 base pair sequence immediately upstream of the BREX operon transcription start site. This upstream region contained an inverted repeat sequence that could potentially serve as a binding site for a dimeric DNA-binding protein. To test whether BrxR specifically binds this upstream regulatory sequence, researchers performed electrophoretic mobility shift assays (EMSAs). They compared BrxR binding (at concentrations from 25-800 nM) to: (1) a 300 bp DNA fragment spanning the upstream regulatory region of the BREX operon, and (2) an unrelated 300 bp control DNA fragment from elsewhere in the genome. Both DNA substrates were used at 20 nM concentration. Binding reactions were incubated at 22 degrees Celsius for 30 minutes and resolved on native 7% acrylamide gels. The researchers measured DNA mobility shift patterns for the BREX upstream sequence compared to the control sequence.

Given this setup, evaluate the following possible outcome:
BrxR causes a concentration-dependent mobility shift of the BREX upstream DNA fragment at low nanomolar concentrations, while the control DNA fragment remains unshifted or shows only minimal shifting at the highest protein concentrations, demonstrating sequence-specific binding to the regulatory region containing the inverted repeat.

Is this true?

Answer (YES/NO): YES